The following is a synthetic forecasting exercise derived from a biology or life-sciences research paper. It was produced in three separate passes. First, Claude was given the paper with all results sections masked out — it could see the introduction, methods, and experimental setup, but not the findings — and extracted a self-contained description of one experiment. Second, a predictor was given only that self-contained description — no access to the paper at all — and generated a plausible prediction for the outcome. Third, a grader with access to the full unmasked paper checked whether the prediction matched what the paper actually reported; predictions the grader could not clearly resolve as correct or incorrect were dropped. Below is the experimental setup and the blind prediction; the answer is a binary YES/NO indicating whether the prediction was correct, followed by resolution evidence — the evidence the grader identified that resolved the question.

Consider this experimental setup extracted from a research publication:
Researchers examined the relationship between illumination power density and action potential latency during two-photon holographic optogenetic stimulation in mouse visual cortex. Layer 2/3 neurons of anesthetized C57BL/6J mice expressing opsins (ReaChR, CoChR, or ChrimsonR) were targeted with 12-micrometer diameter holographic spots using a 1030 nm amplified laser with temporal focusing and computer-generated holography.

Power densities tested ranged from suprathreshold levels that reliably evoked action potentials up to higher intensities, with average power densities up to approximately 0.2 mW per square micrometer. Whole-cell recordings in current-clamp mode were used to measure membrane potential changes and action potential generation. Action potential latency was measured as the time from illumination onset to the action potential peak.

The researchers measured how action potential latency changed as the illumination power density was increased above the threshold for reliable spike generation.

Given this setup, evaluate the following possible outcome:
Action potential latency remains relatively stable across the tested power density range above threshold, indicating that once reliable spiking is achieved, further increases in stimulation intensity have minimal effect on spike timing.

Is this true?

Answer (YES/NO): NO